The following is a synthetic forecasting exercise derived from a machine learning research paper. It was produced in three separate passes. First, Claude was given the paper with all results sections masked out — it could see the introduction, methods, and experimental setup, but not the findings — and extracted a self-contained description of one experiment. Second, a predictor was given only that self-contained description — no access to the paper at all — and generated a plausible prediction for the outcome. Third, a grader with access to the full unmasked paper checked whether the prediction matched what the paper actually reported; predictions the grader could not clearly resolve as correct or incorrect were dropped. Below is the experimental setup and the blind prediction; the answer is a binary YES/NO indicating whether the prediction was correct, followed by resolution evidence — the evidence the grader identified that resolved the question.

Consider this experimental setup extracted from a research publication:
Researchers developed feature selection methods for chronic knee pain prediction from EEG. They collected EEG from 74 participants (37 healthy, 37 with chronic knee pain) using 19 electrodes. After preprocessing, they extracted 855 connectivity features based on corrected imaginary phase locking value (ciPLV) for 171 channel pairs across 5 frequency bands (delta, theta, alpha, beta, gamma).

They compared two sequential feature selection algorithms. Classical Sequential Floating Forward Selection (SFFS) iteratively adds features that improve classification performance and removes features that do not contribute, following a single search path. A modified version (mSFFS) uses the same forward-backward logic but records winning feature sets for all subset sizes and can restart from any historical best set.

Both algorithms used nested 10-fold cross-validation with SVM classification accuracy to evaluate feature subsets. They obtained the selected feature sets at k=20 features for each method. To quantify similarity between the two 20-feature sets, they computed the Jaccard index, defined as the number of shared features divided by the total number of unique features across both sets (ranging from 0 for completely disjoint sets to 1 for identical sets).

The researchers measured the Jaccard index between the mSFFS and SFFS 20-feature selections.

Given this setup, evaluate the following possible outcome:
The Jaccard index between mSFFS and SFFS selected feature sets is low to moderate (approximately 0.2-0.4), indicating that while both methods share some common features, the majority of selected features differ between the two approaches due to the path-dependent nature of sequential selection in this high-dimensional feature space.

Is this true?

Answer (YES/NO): YES